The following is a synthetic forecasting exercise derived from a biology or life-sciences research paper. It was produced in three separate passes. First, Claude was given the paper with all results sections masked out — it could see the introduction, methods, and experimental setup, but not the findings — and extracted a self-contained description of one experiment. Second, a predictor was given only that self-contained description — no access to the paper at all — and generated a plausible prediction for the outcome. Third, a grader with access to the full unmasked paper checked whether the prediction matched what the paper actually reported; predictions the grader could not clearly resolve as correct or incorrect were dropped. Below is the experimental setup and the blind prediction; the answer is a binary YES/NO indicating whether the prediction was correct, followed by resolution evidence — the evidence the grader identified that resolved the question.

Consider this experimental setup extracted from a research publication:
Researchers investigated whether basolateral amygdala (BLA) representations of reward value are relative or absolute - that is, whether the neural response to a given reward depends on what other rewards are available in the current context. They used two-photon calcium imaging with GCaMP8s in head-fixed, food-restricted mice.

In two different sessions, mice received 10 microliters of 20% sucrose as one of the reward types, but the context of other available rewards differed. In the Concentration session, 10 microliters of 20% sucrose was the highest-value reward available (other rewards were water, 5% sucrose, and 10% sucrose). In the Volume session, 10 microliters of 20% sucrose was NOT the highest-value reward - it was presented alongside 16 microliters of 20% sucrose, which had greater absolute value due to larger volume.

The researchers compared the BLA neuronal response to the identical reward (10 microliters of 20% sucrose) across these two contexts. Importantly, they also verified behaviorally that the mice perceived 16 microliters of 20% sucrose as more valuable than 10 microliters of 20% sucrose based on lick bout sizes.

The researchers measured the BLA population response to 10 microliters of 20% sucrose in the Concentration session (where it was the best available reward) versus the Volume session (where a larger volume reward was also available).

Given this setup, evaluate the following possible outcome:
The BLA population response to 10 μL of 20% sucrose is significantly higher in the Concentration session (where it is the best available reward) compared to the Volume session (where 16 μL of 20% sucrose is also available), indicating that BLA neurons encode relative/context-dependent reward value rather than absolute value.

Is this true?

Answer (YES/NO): YES